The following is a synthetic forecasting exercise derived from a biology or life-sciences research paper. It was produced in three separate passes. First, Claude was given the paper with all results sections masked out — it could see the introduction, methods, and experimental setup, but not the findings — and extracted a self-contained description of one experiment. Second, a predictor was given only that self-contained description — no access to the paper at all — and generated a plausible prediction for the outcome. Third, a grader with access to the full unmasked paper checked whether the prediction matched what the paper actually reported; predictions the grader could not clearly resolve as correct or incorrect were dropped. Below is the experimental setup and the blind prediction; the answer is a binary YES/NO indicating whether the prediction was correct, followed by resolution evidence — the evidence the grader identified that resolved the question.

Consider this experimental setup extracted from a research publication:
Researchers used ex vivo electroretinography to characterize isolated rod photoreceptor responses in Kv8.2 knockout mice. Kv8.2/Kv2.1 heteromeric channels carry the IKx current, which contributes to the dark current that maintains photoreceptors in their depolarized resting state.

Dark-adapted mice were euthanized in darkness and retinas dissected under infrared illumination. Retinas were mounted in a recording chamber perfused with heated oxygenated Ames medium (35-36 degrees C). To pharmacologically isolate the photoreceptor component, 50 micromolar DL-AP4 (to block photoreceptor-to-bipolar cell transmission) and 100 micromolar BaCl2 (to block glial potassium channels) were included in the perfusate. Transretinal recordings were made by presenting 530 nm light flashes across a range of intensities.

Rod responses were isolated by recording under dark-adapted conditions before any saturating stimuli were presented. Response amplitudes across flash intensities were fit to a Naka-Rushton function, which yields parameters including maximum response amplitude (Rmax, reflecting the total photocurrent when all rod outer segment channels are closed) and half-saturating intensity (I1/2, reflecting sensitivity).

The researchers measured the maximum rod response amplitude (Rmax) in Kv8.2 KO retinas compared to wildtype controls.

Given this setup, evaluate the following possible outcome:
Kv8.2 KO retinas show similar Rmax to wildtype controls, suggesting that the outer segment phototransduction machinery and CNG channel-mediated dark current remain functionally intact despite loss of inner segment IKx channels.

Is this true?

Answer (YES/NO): NO